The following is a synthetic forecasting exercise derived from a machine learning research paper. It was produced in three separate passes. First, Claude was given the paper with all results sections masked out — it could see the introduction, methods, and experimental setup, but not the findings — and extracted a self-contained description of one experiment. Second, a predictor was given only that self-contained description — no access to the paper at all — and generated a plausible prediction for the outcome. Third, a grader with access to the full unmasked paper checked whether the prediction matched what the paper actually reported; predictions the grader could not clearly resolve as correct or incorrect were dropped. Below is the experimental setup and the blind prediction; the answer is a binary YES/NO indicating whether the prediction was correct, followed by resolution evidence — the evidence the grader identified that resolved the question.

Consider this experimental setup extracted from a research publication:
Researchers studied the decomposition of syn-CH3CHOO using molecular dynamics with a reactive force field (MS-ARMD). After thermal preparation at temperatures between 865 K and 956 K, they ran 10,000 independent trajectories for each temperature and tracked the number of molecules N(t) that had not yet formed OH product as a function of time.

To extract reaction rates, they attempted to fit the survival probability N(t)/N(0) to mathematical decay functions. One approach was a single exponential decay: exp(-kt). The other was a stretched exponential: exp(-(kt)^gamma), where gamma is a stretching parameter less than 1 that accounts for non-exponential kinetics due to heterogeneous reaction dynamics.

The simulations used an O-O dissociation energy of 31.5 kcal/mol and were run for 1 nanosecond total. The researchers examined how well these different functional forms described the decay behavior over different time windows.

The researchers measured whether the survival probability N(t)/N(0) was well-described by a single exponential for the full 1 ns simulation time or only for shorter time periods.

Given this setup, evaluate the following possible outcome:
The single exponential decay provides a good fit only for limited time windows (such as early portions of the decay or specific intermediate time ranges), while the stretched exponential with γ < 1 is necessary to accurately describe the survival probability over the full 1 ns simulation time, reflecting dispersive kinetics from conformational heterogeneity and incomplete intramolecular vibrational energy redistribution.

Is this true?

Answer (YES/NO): YES